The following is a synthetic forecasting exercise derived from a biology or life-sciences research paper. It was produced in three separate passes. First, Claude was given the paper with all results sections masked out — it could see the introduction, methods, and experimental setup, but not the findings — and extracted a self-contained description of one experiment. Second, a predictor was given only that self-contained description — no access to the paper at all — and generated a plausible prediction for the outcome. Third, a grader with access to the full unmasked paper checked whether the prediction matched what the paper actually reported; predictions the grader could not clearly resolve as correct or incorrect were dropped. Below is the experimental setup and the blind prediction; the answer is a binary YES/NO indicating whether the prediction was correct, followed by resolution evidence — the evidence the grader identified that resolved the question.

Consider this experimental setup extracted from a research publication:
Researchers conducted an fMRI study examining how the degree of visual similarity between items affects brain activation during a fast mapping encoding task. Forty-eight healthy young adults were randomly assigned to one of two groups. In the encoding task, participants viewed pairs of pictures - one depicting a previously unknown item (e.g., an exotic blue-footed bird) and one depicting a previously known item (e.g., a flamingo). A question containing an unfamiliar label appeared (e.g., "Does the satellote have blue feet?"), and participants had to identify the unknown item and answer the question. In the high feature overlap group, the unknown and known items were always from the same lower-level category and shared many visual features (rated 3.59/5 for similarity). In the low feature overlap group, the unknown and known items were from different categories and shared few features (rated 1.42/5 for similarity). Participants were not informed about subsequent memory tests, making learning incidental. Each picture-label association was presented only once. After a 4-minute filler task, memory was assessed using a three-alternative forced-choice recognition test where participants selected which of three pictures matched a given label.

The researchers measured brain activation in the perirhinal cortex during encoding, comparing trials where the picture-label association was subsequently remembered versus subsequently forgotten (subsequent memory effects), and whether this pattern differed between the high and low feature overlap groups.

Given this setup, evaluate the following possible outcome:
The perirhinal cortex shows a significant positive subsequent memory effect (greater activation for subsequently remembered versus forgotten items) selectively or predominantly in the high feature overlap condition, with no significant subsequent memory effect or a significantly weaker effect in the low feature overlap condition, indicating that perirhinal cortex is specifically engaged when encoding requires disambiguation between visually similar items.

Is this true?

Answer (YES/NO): NO